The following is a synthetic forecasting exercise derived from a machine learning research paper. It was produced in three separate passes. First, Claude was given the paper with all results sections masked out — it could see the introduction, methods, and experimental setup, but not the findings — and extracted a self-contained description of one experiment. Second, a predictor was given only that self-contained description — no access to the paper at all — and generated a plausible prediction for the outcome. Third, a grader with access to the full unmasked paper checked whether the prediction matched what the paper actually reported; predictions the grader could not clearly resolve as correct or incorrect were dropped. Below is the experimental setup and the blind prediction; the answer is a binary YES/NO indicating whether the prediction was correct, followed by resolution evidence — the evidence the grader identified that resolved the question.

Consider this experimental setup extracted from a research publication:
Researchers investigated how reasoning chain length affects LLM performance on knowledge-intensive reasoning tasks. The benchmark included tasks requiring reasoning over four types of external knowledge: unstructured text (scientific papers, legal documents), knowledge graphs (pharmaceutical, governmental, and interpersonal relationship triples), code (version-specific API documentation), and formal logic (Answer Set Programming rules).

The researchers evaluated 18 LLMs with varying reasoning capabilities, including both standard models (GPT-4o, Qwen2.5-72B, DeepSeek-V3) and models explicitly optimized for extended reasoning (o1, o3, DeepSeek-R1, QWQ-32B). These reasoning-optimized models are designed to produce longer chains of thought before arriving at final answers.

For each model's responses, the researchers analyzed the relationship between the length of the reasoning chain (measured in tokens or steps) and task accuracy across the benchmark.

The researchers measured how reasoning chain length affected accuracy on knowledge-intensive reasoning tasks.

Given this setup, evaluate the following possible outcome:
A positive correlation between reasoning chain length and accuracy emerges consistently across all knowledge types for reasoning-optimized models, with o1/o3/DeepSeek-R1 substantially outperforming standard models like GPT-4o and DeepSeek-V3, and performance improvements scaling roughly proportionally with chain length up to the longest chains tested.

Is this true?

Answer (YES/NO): NO